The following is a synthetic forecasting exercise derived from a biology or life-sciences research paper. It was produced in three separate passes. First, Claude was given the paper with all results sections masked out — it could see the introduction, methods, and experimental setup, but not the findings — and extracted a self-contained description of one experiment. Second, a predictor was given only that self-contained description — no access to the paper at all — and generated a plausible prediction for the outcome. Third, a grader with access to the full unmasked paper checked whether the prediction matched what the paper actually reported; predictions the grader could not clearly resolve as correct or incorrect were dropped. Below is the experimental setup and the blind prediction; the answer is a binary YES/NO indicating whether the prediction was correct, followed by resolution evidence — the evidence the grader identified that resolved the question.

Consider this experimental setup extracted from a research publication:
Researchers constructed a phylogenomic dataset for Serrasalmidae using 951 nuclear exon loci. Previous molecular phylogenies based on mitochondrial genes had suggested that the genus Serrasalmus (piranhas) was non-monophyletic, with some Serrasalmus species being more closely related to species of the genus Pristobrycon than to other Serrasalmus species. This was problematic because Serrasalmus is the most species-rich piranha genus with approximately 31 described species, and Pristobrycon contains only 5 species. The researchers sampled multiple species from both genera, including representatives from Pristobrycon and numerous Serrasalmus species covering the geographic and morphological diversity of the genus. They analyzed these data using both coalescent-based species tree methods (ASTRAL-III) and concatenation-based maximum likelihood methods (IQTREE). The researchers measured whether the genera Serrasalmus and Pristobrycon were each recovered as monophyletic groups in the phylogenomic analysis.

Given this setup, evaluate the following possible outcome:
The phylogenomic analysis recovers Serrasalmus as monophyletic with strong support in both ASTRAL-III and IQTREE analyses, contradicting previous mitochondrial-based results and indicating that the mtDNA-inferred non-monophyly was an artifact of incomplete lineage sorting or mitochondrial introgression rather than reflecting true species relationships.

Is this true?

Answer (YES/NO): NO